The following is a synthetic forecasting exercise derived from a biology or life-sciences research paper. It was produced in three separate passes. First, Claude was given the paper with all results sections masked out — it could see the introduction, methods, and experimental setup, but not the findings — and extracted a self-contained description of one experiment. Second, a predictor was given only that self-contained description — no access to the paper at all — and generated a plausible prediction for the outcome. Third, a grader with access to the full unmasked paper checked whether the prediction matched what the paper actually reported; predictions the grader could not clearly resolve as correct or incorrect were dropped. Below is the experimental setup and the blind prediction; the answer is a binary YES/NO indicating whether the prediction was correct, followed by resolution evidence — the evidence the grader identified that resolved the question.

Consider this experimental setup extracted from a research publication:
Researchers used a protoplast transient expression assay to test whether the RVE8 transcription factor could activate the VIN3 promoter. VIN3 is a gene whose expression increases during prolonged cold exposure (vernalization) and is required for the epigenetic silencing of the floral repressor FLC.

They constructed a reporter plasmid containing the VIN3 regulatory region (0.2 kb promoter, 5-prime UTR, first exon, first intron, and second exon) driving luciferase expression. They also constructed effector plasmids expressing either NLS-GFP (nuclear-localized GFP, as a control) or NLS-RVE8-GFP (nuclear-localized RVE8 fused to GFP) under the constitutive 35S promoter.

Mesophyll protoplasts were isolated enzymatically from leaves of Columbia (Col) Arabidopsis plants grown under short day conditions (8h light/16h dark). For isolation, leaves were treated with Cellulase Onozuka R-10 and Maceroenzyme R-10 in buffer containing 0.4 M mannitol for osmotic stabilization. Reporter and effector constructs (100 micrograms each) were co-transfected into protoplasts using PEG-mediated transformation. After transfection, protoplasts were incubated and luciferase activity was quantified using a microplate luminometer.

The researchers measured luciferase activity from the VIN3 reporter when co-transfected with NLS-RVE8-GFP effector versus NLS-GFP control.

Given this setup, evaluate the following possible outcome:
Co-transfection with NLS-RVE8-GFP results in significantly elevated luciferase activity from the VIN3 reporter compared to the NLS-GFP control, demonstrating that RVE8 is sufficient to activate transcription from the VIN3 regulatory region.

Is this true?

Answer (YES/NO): YES